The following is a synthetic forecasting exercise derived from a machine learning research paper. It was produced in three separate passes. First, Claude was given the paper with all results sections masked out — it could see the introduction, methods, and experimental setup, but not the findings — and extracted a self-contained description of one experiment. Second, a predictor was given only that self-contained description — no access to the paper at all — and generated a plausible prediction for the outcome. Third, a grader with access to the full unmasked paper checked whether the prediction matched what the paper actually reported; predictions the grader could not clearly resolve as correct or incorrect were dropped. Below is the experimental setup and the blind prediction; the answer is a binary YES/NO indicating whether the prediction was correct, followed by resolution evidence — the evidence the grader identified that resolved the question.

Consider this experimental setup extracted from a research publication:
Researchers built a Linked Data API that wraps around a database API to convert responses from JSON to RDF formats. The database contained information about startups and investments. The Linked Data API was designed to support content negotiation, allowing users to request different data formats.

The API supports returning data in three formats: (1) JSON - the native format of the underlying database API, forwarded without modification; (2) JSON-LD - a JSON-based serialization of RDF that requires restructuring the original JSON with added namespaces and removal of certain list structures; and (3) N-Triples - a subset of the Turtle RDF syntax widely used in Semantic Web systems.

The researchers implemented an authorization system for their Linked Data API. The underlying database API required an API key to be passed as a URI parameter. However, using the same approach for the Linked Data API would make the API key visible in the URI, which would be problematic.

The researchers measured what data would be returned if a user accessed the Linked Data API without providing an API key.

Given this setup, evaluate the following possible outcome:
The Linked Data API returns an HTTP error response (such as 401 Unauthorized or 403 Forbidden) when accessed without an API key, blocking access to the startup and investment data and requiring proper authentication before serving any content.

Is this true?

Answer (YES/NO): NO